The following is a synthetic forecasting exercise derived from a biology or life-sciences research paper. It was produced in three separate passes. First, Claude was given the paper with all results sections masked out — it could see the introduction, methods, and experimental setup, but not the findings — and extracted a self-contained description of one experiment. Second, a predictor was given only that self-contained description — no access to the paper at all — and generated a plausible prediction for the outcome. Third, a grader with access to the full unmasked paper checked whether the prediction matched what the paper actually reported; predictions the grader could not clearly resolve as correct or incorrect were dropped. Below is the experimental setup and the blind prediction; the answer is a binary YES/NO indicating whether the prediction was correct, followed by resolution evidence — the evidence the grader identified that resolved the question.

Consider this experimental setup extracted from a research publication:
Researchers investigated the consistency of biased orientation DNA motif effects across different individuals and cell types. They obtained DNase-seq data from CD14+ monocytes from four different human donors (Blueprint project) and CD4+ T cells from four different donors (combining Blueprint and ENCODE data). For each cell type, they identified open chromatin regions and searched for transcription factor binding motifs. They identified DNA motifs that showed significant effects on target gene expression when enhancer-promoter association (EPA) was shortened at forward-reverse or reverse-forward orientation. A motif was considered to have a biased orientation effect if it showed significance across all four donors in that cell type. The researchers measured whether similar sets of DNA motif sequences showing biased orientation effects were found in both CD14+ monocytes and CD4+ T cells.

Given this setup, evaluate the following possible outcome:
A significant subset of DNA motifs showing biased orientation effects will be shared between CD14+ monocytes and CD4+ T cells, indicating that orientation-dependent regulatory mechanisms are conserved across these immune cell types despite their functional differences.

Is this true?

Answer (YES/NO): YES